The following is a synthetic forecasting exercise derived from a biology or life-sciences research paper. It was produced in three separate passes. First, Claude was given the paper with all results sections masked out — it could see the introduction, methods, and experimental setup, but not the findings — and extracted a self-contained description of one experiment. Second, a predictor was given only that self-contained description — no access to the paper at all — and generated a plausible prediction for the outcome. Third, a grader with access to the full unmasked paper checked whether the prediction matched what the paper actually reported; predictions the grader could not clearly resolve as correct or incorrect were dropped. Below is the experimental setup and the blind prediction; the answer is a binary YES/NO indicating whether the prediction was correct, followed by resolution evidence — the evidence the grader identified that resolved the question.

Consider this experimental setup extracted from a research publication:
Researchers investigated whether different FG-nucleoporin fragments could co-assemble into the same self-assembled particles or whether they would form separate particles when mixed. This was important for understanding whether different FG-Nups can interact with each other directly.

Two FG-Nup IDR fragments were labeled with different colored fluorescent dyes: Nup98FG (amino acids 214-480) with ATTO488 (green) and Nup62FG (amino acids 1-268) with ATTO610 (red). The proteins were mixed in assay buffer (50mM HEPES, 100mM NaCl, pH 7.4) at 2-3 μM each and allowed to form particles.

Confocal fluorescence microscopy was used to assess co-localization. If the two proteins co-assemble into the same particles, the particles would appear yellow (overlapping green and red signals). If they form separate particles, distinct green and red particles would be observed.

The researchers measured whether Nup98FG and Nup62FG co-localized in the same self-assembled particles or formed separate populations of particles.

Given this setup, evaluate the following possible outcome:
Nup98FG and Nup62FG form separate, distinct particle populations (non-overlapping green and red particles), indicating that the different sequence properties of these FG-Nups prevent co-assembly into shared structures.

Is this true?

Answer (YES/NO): NO